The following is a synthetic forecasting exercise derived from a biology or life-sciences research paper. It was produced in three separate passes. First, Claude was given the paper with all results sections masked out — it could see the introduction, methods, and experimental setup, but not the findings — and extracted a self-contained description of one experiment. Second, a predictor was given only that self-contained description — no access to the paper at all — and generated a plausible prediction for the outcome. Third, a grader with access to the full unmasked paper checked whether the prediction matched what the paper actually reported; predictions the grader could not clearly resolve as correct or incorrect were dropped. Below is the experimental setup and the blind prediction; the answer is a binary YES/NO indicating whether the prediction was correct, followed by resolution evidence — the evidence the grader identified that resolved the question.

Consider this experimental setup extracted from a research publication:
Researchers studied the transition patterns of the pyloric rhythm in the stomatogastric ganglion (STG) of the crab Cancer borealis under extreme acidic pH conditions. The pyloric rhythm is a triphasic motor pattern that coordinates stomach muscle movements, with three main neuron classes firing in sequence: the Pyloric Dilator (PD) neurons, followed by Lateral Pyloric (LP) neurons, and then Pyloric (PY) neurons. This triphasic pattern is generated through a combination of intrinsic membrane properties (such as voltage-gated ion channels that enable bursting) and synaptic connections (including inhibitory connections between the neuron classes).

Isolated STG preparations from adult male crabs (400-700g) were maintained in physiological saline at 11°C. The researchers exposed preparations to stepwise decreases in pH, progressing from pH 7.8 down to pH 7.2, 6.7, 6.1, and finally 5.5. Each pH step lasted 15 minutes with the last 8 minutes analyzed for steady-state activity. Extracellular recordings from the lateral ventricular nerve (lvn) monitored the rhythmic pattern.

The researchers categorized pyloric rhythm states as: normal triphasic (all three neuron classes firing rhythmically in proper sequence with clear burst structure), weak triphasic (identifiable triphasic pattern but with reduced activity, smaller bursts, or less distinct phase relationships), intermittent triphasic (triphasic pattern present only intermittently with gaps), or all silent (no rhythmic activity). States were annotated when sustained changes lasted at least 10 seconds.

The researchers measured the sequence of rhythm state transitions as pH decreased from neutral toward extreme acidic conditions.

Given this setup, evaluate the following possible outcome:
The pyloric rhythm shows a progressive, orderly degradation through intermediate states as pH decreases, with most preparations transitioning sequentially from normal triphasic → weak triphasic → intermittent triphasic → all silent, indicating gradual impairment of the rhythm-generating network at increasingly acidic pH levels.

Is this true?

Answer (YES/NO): YES